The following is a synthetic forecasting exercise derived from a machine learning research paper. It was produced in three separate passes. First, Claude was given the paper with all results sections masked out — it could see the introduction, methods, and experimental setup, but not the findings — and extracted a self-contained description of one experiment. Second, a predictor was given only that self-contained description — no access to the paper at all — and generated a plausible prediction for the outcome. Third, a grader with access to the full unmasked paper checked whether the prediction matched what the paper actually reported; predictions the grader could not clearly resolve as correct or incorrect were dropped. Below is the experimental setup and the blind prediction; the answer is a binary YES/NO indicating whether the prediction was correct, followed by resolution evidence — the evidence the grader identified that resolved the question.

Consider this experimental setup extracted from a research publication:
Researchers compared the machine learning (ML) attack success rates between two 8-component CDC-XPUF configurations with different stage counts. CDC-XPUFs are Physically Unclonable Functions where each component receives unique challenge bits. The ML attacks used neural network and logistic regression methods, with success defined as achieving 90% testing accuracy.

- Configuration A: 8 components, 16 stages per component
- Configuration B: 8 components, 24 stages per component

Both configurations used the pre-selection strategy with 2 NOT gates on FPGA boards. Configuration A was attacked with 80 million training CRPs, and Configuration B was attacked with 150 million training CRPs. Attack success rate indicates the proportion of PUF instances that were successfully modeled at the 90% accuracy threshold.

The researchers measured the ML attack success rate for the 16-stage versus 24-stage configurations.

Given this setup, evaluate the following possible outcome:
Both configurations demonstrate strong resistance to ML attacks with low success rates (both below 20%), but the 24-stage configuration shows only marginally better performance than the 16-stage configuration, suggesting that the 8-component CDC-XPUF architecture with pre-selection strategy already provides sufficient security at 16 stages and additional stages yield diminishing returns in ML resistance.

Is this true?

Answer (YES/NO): NO